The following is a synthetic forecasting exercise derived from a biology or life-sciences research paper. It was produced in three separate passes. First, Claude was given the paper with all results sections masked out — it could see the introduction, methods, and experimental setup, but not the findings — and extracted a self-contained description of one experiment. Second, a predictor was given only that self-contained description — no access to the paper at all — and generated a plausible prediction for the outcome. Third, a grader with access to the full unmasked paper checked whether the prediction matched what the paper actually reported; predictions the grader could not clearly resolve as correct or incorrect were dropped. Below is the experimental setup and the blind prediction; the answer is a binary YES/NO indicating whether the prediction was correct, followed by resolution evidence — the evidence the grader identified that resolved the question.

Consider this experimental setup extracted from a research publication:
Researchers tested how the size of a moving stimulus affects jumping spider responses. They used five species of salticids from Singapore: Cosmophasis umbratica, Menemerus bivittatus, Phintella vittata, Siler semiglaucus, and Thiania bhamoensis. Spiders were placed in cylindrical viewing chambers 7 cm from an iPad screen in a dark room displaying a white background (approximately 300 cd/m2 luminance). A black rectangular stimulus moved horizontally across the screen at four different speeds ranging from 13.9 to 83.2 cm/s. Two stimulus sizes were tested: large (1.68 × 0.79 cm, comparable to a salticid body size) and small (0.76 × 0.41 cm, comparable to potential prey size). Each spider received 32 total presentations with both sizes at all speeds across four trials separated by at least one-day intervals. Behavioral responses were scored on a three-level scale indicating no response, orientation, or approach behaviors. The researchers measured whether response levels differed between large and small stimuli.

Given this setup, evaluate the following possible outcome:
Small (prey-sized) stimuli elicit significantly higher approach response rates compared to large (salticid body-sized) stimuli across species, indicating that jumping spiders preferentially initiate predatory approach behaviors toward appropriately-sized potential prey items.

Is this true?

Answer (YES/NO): NO